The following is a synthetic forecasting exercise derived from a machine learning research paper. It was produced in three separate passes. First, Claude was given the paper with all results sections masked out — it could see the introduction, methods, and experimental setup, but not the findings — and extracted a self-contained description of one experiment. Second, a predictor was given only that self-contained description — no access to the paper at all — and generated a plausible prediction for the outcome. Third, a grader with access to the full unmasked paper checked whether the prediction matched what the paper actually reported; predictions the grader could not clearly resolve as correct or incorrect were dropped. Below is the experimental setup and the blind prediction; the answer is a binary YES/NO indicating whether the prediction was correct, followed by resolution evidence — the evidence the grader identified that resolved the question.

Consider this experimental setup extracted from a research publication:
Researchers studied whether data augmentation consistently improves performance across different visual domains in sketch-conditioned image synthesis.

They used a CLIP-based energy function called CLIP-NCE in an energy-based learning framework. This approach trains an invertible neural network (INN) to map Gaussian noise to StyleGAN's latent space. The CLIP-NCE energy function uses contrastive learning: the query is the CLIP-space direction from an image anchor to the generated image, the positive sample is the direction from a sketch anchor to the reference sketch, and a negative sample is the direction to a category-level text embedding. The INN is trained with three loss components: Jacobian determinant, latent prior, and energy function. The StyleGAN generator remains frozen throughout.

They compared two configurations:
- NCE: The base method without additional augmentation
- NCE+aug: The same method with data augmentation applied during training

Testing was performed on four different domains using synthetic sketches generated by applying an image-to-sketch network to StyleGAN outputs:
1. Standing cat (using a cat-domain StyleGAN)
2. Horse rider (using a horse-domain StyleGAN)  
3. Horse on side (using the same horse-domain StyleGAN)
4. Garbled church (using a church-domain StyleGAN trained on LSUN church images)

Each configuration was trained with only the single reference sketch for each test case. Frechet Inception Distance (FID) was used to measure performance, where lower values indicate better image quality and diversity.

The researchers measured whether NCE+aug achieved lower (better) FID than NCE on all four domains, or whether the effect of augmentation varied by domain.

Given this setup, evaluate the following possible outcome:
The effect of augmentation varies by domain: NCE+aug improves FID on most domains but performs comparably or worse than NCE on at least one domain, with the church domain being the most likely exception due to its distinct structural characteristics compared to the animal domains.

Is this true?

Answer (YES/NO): NO